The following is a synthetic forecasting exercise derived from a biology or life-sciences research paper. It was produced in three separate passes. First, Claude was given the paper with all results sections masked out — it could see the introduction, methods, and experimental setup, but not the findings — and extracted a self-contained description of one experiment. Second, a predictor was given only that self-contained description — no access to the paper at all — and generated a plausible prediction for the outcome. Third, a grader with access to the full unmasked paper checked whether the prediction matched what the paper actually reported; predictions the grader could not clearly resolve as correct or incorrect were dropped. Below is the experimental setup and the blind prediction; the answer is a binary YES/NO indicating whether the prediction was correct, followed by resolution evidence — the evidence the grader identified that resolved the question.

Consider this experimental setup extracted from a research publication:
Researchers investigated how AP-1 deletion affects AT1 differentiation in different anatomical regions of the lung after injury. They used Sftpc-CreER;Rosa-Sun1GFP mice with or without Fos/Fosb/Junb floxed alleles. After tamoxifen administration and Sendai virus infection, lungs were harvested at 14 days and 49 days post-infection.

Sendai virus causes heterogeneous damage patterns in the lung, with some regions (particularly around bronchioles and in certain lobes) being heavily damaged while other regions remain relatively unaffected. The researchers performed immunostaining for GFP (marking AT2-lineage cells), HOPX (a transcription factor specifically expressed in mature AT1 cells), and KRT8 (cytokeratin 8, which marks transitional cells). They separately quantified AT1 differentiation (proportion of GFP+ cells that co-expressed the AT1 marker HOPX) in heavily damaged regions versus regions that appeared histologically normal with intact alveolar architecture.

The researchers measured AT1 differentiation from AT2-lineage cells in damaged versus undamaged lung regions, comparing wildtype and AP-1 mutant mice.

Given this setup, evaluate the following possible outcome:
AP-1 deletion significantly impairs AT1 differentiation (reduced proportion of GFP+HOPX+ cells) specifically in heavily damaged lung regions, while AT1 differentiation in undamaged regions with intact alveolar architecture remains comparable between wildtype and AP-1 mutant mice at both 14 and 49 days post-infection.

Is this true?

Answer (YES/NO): NO